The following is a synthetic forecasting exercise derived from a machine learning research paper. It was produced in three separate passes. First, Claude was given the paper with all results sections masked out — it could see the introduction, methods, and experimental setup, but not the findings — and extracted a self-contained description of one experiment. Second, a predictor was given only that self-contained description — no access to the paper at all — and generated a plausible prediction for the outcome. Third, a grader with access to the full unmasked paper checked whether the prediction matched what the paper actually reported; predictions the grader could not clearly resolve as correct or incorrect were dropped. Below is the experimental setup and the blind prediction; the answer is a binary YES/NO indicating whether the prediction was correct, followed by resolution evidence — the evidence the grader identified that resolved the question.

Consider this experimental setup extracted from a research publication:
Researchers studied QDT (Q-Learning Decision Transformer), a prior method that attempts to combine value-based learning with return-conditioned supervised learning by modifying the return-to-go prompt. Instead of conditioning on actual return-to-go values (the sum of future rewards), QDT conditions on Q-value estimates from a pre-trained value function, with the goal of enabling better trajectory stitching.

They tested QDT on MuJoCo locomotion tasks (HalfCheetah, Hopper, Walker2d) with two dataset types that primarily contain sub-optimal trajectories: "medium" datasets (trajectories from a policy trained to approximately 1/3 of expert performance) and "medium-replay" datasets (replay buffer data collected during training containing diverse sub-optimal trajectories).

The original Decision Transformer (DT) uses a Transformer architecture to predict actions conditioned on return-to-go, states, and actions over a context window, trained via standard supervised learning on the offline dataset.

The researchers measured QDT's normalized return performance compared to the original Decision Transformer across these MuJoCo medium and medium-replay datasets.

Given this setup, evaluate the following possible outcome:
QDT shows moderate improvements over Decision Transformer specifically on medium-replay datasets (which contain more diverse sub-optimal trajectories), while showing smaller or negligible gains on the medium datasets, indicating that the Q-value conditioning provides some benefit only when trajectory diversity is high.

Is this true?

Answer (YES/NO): NO